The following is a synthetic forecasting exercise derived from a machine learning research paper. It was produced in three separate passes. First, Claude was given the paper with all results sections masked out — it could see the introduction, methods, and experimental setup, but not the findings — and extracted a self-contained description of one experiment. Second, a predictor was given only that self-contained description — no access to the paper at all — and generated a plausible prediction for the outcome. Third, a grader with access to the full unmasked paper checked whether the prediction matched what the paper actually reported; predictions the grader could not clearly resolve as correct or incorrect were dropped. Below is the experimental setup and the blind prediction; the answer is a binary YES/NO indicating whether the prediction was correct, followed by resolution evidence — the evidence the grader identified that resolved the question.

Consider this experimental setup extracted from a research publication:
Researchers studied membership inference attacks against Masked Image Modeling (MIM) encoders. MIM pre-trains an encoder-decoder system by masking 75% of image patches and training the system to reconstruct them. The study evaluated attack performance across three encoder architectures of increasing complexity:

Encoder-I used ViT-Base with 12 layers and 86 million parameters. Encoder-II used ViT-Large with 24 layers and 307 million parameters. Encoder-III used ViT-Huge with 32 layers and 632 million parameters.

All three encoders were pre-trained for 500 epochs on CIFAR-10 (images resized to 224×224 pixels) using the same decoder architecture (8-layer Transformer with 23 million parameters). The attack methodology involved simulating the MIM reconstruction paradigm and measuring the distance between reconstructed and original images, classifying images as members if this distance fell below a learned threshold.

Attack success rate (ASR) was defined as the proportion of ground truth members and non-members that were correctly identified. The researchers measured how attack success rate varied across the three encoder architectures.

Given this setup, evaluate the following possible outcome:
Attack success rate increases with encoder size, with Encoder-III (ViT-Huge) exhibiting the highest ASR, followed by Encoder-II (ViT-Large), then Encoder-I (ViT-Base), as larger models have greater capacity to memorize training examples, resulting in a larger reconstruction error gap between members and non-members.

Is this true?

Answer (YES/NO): YES